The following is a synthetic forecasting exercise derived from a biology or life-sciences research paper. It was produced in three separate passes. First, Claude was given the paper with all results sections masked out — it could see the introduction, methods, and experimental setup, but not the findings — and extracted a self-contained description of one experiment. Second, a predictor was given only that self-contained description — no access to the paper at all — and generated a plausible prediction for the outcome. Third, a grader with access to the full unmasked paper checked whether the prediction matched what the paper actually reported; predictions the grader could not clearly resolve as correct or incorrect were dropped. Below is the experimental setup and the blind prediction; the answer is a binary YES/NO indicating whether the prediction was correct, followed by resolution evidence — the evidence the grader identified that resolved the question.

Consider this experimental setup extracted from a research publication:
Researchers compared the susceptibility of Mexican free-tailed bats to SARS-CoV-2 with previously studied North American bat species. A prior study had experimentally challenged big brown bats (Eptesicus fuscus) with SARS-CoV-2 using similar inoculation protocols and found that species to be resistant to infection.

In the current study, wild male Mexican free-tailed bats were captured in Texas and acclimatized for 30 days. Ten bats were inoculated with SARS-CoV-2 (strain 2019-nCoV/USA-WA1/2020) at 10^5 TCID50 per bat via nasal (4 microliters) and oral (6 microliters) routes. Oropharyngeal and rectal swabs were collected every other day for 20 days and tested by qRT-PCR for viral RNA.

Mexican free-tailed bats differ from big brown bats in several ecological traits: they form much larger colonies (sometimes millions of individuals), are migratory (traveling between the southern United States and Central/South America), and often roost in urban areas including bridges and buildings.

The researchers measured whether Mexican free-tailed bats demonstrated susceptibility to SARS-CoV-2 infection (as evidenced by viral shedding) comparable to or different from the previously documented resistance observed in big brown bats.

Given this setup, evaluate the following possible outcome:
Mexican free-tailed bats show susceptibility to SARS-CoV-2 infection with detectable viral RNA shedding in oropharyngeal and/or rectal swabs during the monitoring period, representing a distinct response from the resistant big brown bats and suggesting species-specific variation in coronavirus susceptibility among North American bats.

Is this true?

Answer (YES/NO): YES